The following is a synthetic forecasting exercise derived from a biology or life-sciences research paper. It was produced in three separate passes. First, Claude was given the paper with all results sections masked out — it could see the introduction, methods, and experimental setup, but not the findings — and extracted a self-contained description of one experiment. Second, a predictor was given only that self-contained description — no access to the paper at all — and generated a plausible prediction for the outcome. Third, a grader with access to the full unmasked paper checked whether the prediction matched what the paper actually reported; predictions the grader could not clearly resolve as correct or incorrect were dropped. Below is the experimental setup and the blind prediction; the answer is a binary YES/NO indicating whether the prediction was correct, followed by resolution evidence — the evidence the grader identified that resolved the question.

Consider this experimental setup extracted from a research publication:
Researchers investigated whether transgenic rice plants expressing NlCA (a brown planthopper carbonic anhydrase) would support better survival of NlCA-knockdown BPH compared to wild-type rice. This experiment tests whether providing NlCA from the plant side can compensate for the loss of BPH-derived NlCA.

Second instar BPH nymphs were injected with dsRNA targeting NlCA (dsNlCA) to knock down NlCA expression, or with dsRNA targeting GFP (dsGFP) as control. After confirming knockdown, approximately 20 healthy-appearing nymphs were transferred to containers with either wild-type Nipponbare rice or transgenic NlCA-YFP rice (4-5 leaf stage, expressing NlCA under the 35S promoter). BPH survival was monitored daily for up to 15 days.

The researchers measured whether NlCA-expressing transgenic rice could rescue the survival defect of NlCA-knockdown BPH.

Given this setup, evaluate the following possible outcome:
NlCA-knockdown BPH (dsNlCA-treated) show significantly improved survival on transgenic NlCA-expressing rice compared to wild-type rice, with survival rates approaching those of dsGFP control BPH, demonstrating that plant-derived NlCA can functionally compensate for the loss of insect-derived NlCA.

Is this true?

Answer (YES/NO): YES